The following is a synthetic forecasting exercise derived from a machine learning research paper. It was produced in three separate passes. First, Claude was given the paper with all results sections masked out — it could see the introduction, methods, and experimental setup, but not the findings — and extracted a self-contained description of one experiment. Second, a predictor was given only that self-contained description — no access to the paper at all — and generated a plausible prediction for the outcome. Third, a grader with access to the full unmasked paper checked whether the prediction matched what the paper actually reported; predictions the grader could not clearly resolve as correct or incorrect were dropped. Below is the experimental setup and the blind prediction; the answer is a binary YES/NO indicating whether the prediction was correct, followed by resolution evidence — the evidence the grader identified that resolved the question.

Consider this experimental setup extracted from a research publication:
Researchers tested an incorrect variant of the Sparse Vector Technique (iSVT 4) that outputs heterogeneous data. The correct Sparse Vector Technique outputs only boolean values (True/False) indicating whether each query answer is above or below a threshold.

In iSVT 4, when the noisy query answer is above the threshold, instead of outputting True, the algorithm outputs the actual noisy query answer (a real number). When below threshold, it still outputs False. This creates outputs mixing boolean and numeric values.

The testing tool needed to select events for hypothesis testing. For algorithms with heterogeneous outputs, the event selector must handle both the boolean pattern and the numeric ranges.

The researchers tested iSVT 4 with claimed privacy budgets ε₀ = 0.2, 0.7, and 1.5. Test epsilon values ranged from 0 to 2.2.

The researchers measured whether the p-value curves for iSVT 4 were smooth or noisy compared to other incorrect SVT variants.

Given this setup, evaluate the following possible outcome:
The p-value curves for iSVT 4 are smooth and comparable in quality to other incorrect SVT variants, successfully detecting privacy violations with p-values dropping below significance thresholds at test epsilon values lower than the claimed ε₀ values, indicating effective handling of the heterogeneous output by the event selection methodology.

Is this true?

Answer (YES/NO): NO